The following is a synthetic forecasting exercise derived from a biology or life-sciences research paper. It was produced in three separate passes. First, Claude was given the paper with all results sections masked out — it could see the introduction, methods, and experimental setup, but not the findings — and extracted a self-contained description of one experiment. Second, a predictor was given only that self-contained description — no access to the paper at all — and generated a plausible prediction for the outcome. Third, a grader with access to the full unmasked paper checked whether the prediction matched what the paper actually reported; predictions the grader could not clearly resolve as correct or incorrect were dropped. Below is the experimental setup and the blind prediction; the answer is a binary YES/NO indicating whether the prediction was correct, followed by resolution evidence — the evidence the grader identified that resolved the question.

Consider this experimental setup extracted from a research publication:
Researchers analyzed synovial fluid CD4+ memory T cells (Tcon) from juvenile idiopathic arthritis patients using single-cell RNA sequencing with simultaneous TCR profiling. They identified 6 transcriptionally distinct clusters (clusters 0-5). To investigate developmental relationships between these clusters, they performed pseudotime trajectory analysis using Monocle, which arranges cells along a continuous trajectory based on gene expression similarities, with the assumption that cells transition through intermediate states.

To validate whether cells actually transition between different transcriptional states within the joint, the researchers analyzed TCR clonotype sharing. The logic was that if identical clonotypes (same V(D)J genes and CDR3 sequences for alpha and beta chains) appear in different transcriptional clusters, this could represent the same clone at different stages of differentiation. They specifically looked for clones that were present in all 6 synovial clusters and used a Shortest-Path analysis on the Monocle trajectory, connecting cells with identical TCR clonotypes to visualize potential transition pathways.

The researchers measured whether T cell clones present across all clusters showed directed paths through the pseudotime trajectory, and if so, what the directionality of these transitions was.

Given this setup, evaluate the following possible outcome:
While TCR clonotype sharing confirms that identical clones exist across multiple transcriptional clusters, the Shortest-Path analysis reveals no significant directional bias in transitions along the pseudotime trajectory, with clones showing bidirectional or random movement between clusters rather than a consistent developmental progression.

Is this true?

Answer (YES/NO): NO